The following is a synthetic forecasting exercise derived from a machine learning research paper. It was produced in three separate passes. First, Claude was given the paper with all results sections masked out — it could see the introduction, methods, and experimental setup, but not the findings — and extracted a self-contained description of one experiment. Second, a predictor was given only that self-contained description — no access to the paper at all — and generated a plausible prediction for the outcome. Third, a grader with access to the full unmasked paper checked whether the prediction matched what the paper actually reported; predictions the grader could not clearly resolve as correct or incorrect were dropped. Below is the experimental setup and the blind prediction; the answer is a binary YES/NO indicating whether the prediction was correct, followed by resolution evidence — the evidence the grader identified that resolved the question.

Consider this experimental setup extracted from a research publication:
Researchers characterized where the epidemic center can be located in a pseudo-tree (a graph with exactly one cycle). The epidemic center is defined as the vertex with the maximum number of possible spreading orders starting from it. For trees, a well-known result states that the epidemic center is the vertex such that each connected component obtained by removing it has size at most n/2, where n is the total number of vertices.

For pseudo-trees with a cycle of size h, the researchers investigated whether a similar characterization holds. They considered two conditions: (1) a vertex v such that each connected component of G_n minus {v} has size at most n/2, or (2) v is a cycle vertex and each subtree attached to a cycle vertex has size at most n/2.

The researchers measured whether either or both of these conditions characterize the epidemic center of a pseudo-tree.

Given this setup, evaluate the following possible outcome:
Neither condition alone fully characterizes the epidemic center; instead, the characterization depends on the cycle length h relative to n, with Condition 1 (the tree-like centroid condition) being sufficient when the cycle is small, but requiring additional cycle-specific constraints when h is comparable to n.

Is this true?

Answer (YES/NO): NO